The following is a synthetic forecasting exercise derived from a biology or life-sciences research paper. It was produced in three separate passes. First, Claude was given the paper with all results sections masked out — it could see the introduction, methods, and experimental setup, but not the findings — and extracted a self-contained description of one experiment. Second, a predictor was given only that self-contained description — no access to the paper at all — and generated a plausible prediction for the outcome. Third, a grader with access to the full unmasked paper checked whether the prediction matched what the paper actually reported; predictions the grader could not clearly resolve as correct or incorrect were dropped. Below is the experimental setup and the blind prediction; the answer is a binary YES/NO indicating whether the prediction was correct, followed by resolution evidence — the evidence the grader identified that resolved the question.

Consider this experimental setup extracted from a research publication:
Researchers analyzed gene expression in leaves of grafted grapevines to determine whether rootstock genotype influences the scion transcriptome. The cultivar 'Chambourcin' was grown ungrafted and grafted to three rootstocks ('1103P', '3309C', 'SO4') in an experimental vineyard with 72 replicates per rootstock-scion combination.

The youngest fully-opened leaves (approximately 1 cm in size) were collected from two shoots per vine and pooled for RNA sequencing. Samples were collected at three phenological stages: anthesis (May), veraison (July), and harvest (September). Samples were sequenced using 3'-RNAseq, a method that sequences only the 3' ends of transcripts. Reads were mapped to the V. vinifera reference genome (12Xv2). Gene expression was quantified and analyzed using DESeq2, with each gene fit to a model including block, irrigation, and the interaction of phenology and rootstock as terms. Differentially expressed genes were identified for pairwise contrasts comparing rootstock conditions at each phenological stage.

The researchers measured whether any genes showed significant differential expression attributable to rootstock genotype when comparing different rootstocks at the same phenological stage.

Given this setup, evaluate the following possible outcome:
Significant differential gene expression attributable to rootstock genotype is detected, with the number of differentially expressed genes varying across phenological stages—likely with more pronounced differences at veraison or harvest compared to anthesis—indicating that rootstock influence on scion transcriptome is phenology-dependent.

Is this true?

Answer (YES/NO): NO